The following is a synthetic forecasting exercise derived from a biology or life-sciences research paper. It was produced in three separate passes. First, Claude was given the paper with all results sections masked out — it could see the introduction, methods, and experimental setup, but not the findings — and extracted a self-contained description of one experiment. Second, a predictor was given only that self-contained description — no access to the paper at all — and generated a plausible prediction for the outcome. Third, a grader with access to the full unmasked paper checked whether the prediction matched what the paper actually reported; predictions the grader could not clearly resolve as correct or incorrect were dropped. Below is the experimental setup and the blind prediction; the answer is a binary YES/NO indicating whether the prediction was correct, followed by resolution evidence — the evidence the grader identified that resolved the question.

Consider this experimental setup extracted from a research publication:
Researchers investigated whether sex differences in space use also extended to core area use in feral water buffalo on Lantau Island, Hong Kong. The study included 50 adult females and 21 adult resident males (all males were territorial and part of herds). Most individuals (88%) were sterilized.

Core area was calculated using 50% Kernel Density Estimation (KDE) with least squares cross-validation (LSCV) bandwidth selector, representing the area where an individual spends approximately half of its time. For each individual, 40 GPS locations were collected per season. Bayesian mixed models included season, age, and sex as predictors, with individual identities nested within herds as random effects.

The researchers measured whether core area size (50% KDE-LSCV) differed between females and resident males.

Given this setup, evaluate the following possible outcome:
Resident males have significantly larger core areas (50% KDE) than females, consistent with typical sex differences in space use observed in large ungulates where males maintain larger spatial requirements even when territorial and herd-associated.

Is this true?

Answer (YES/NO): NO